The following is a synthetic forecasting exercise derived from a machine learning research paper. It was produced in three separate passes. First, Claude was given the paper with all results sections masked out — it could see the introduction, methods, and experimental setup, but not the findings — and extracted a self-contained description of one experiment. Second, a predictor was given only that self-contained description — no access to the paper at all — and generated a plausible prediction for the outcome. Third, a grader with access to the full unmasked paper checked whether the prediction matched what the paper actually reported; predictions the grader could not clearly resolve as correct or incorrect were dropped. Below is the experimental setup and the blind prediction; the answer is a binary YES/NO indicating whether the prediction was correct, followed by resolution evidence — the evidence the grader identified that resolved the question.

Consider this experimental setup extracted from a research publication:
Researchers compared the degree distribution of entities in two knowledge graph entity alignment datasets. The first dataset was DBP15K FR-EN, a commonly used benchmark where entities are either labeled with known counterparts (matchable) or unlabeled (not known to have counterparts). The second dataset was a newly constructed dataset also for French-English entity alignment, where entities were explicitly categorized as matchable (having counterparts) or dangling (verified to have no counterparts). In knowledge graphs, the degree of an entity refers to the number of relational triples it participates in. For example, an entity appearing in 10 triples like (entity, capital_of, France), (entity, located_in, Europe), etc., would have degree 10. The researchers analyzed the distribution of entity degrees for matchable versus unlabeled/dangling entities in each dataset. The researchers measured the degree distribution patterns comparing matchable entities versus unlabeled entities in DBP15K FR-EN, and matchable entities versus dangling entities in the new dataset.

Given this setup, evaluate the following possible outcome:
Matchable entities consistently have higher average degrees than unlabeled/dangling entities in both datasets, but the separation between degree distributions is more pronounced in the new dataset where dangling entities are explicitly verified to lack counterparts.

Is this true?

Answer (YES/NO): NO